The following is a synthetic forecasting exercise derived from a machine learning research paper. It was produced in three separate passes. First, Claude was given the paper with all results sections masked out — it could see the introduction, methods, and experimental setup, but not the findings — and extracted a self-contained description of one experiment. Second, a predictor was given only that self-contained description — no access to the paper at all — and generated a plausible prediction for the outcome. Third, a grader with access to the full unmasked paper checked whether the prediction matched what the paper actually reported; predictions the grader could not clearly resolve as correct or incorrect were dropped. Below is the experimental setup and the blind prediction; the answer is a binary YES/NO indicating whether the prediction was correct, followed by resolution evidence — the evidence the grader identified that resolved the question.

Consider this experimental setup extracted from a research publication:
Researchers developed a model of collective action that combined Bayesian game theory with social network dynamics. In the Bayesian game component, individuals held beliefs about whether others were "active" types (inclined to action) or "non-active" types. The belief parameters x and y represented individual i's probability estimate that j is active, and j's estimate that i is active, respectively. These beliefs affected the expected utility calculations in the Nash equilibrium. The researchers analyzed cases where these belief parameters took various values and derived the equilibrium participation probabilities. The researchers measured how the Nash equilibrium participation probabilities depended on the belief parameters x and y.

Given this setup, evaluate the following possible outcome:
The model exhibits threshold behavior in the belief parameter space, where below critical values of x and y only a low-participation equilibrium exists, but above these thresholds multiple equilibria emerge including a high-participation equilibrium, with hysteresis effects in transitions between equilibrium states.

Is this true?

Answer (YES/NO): NO